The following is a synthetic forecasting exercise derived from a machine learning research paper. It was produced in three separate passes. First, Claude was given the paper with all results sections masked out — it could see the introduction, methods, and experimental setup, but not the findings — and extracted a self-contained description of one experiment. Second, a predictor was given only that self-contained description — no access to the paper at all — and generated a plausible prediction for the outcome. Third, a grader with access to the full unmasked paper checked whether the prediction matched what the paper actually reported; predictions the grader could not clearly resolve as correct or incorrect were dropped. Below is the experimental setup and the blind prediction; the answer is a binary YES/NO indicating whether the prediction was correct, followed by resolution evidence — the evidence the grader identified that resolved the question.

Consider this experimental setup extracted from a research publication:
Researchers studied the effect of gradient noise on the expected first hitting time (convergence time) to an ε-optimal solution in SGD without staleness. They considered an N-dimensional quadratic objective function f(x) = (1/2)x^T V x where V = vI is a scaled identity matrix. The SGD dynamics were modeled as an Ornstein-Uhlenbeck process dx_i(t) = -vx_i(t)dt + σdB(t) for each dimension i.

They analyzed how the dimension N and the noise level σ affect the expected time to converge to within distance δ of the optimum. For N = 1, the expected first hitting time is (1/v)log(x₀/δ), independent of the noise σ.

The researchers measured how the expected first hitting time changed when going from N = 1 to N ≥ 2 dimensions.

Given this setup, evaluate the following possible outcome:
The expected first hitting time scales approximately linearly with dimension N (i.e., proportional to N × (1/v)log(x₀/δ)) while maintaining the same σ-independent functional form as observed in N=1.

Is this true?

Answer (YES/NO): NO